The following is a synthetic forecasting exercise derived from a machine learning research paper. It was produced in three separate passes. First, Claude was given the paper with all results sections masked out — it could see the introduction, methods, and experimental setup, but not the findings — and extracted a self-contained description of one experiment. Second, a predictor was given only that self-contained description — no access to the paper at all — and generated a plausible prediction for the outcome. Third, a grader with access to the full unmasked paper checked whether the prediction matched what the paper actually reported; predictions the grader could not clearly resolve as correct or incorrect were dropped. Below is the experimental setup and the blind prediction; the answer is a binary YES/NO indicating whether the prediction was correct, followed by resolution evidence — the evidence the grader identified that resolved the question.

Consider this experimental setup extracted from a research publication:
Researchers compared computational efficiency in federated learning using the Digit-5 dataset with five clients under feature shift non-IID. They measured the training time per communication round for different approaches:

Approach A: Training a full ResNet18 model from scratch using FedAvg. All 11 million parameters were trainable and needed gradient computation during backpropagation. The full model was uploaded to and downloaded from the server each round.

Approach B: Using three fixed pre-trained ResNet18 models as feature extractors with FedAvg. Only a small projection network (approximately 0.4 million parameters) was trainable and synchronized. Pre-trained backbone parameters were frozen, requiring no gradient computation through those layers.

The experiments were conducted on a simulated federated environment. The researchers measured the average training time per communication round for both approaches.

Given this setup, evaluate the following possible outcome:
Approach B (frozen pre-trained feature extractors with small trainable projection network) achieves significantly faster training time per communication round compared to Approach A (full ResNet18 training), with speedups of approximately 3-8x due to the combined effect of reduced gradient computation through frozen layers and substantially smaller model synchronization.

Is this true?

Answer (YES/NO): NO